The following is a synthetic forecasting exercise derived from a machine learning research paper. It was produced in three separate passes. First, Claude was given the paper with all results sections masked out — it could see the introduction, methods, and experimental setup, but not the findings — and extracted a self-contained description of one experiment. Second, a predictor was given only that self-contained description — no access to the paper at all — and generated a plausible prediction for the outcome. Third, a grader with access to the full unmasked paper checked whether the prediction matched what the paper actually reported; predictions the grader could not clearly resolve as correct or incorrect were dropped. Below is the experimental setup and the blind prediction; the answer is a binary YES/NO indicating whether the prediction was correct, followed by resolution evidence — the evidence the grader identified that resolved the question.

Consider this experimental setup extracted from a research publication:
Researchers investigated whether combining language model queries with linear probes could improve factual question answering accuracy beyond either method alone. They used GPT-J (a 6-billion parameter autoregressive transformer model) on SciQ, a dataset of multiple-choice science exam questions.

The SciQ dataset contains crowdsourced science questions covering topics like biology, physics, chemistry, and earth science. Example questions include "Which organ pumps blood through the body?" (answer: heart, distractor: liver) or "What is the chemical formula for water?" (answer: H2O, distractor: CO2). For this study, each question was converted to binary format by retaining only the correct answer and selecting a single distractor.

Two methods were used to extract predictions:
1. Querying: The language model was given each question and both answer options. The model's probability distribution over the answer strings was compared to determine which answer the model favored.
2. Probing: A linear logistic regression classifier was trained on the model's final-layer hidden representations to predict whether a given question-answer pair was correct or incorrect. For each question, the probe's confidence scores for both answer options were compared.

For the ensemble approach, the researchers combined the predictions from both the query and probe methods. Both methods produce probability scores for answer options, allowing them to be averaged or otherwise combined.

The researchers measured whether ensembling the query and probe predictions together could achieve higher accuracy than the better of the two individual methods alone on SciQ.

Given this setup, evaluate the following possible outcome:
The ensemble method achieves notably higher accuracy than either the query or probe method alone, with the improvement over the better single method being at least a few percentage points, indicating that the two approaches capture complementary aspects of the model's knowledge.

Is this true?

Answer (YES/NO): NO